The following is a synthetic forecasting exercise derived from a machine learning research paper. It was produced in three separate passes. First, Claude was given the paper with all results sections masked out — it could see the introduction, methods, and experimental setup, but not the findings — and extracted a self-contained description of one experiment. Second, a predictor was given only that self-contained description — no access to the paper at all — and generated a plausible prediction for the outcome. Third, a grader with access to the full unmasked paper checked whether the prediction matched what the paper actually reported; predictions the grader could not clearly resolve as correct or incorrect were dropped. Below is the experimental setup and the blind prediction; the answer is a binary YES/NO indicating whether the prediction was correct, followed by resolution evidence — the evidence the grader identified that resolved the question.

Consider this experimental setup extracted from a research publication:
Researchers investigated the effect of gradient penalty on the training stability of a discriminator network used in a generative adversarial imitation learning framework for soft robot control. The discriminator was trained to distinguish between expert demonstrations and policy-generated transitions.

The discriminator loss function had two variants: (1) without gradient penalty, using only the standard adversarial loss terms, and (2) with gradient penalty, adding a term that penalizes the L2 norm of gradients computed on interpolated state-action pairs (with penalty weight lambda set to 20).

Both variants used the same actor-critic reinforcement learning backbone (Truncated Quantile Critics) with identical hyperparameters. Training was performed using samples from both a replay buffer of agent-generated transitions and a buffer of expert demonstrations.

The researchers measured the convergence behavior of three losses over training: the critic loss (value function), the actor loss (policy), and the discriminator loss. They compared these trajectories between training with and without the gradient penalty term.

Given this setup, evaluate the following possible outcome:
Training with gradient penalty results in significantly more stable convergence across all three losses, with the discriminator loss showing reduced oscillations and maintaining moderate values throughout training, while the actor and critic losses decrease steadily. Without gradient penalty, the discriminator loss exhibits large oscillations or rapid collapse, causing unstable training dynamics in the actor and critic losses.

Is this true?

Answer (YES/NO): YES